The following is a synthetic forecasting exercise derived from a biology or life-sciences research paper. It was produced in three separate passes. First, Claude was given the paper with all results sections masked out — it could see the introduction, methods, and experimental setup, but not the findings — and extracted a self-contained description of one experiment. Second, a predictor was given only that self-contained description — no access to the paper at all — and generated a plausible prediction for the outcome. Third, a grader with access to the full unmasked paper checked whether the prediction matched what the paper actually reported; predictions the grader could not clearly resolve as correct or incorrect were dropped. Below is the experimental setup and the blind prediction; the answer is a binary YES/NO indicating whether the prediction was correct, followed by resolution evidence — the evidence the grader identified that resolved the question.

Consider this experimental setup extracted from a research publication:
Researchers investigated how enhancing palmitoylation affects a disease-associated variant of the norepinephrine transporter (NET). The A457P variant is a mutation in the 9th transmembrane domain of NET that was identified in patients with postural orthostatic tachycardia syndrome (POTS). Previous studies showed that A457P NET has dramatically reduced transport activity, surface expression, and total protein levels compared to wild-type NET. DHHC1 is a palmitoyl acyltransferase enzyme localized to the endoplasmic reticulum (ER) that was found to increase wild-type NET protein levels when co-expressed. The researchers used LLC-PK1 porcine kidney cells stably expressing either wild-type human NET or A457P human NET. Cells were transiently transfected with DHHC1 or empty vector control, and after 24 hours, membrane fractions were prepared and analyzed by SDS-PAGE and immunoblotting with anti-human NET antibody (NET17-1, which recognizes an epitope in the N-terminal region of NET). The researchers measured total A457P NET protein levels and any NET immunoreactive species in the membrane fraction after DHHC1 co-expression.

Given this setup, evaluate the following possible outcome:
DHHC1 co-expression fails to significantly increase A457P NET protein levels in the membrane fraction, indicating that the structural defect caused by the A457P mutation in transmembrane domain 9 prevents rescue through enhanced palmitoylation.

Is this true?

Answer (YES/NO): NO